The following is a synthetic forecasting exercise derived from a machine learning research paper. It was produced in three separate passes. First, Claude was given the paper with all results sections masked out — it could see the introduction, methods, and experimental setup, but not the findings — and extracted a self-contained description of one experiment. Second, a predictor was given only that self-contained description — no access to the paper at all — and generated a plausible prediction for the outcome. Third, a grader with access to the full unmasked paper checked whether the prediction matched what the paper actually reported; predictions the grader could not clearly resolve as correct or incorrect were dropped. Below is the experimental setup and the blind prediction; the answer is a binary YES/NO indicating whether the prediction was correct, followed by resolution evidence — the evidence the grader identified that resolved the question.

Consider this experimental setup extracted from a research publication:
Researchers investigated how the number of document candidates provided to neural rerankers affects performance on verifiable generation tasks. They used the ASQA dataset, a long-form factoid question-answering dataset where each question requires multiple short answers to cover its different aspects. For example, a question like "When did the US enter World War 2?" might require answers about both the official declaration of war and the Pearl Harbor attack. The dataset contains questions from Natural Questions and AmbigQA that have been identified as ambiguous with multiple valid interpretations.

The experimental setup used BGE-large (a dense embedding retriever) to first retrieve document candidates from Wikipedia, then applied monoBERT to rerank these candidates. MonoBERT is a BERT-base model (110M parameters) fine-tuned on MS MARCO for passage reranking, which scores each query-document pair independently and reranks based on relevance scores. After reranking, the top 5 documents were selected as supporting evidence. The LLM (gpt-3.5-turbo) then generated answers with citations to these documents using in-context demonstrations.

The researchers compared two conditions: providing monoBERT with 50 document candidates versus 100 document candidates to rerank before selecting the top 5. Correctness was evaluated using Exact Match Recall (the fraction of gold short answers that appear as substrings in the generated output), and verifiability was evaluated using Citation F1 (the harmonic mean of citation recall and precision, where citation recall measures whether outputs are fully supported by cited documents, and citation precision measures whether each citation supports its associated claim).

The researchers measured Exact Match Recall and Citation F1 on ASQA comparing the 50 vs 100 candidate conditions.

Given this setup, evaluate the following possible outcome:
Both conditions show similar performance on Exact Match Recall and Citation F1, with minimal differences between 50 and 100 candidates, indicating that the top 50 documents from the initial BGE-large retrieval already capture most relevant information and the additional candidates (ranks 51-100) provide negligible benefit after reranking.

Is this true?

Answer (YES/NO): NO